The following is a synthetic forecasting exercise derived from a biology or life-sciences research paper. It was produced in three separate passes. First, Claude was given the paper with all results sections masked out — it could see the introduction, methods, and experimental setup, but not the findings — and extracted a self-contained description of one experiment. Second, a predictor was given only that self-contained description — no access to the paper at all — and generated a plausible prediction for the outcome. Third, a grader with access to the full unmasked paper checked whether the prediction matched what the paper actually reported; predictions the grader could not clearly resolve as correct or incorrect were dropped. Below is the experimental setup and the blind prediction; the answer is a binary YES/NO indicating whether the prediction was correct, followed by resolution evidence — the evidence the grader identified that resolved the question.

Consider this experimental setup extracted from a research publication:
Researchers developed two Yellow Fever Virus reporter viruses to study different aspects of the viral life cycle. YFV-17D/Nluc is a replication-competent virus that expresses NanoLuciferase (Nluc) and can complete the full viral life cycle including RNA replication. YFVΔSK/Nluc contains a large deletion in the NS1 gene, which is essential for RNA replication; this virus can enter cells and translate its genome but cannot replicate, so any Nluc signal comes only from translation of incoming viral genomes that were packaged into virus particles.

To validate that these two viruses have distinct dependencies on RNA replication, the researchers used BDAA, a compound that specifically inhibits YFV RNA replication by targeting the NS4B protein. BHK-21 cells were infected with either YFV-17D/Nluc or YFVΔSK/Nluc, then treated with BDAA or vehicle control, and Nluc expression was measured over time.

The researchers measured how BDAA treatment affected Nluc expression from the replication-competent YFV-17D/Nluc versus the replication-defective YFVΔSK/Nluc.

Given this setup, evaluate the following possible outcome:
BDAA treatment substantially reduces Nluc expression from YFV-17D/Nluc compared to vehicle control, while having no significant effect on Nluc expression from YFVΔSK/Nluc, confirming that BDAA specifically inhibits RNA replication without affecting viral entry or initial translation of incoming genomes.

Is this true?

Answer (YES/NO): YES